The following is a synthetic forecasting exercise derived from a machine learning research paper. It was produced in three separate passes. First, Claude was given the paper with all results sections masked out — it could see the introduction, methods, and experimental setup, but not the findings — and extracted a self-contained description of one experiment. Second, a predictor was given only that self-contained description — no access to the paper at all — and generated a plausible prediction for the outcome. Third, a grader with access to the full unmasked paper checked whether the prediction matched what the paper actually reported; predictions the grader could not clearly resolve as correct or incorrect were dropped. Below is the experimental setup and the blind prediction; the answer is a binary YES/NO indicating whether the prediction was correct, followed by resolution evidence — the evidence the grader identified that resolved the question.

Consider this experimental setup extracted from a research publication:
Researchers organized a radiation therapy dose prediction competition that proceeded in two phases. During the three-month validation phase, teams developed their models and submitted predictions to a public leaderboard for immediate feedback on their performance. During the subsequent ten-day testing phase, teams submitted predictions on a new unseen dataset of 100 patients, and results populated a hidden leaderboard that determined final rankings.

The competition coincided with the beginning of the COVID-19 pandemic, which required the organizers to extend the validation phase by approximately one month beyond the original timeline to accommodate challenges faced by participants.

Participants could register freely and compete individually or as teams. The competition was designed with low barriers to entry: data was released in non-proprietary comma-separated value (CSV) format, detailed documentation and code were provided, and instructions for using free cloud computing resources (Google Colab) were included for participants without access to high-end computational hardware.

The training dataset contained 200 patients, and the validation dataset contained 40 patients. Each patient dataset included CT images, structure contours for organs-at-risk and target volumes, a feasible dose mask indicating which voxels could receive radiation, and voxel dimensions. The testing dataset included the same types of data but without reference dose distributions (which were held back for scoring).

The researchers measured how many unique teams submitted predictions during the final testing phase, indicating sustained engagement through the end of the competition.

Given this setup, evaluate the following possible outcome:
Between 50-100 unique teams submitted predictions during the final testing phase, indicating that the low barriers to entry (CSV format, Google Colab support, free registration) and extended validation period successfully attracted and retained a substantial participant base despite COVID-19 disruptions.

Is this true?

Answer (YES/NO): NO